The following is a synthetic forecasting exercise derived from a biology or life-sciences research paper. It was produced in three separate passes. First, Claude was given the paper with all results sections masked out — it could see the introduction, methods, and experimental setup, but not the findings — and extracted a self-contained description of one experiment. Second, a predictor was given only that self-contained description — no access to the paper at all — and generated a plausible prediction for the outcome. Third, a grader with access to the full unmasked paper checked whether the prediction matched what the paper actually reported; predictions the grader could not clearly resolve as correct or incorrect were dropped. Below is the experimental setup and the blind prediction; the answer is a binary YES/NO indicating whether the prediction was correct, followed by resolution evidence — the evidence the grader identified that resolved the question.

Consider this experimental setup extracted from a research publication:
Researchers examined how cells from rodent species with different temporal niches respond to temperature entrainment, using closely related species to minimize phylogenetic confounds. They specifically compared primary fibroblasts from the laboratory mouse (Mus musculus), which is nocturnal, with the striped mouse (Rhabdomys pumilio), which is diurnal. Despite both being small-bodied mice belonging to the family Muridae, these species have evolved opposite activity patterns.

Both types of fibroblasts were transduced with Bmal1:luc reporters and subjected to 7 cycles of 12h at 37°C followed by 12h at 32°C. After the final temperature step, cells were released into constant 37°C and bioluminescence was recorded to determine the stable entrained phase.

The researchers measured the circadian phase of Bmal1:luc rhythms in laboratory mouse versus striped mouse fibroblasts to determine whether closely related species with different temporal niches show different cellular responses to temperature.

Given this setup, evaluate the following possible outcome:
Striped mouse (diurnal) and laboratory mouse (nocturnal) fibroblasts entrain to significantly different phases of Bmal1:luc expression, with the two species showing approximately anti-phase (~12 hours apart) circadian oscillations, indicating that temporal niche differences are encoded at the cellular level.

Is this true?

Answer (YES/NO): YES